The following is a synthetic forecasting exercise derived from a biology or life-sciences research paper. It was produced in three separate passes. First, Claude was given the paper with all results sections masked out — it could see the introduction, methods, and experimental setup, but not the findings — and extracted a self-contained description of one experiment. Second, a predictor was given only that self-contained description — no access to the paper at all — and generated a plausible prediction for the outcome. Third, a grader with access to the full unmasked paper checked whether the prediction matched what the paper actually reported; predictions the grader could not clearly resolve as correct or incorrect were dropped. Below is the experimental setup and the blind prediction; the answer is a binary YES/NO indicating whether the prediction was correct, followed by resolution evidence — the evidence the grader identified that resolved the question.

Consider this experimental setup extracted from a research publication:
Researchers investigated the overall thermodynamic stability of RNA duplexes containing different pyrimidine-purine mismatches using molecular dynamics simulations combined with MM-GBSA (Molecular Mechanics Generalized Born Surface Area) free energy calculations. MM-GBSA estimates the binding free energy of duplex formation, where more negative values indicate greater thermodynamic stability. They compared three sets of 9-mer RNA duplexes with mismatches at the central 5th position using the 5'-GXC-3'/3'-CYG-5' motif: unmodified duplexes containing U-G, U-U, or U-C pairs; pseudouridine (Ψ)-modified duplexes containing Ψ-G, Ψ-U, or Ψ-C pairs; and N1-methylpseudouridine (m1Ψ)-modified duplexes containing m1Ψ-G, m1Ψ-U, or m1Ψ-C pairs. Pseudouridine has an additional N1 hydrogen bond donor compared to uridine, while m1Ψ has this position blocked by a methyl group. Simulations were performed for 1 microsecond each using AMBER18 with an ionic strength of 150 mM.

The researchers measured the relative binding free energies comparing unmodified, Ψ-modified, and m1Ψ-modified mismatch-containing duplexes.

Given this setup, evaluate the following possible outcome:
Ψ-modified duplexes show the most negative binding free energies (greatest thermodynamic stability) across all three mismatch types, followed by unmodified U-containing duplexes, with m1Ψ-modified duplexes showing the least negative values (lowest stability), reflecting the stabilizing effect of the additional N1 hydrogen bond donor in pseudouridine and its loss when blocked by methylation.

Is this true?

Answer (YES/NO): NO